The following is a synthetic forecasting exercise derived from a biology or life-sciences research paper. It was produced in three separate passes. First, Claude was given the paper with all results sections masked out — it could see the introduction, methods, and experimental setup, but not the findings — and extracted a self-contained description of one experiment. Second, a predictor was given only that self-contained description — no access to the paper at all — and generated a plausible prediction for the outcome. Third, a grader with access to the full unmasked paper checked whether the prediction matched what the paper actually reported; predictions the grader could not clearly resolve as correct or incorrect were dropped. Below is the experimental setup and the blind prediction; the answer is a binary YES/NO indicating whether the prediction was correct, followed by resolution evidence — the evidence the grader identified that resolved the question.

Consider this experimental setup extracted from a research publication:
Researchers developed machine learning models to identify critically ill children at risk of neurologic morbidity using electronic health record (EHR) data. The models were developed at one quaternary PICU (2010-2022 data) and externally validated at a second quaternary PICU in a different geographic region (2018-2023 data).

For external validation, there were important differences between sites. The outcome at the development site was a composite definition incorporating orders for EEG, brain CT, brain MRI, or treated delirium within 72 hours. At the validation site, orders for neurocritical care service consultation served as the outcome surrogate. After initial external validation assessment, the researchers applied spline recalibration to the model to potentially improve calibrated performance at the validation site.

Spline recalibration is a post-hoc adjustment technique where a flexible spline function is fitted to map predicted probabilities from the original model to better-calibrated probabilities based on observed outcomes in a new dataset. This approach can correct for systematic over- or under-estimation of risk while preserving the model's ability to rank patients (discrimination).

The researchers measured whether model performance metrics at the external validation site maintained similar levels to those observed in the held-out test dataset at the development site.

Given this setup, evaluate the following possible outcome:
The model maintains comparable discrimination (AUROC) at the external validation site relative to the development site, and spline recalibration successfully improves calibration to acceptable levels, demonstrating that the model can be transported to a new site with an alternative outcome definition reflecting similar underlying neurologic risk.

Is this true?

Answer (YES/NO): YES